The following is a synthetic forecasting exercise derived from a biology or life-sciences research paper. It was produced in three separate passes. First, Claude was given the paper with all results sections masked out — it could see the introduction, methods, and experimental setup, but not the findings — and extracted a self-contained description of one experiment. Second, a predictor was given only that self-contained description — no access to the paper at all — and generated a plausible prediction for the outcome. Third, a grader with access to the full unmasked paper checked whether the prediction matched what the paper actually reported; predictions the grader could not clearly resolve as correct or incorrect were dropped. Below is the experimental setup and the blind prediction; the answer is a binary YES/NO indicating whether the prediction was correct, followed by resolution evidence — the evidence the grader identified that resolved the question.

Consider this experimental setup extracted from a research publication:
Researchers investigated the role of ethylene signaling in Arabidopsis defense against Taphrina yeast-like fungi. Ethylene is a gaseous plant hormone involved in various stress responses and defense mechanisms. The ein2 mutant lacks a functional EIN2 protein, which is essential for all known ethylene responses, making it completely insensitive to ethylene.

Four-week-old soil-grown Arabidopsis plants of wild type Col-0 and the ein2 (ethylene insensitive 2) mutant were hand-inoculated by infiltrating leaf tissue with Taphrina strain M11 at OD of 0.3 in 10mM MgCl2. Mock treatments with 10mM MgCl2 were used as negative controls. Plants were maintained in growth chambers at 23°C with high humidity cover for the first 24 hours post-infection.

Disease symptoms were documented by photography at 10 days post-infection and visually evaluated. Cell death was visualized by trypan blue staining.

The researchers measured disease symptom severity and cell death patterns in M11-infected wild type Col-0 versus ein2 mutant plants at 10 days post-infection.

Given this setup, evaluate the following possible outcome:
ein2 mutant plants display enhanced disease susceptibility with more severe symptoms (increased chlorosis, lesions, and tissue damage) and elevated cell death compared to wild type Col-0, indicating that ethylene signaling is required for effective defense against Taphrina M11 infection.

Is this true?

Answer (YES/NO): YES